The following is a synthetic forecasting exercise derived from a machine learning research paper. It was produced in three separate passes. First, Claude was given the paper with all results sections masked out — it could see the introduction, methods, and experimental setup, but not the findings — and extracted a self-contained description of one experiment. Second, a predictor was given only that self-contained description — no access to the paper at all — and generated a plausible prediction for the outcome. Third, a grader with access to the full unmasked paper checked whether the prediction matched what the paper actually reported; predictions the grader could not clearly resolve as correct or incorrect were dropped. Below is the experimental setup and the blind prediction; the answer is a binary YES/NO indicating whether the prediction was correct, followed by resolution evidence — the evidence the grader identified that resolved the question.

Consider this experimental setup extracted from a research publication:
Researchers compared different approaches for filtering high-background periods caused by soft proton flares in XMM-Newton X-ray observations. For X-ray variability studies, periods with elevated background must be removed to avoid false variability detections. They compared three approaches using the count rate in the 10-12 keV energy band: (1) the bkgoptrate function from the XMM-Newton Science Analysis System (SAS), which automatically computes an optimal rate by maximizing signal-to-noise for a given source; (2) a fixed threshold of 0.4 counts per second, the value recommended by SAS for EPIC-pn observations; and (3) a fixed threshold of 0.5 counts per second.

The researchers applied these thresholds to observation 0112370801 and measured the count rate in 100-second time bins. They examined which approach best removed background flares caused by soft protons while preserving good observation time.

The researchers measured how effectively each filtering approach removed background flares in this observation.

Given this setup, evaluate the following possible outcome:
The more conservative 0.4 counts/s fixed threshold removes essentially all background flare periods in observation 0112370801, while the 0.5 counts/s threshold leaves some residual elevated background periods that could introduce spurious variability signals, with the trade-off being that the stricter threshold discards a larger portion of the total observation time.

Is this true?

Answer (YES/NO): NO